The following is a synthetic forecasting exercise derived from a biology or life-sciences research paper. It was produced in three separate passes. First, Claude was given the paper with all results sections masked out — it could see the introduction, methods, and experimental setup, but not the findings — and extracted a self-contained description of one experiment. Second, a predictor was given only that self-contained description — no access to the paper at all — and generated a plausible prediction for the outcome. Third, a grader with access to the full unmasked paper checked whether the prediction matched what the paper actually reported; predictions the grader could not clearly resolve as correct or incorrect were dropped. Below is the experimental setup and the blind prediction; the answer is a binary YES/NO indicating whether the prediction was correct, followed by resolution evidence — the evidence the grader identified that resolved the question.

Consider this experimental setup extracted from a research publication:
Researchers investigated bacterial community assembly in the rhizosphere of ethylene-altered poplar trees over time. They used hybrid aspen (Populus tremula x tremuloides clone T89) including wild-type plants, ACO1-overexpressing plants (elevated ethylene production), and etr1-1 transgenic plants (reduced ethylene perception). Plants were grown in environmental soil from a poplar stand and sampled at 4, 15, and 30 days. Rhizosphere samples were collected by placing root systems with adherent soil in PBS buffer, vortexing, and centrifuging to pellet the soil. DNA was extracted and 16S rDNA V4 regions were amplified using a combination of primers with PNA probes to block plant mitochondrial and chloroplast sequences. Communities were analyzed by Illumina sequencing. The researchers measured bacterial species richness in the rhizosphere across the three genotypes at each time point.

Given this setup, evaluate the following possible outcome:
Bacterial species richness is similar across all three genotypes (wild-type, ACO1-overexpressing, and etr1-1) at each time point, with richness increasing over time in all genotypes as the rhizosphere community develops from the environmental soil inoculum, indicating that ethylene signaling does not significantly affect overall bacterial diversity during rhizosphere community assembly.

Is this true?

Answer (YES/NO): NO